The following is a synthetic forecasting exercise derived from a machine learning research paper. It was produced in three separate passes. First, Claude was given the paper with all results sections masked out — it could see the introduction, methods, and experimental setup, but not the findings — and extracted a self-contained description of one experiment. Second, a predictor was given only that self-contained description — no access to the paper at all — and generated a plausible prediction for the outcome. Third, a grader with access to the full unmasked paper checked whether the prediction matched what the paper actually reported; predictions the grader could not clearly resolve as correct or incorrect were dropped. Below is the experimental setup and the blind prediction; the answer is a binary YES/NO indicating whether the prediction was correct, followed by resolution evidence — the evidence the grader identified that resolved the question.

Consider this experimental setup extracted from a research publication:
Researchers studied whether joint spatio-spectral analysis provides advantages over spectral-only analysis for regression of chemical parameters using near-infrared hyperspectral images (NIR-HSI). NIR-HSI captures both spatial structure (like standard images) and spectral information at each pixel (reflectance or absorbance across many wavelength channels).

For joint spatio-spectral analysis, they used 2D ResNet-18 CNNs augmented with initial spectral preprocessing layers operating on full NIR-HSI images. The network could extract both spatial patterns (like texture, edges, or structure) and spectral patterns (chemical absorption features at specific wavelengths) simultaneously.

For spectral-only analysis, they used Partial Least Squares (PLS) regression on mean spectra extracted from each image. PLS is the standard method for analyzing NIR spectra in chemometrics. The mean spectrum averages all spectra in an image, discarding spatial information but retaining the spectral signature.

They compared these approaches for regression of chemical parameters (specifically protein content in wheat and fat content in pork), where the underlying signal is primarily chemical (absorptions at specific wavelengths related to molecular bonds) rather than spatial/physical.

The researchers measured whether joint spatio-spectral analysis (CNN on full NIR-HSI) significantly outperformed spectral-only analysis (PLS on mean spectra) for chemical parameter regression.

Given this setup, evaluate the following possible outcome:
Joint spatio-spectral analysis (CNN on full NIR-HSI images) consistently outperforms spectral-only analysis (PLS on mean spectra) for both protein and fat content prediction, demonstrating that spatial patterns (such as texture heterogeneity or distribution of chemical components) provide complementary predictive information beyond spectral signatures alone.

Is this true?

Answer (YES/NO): NO